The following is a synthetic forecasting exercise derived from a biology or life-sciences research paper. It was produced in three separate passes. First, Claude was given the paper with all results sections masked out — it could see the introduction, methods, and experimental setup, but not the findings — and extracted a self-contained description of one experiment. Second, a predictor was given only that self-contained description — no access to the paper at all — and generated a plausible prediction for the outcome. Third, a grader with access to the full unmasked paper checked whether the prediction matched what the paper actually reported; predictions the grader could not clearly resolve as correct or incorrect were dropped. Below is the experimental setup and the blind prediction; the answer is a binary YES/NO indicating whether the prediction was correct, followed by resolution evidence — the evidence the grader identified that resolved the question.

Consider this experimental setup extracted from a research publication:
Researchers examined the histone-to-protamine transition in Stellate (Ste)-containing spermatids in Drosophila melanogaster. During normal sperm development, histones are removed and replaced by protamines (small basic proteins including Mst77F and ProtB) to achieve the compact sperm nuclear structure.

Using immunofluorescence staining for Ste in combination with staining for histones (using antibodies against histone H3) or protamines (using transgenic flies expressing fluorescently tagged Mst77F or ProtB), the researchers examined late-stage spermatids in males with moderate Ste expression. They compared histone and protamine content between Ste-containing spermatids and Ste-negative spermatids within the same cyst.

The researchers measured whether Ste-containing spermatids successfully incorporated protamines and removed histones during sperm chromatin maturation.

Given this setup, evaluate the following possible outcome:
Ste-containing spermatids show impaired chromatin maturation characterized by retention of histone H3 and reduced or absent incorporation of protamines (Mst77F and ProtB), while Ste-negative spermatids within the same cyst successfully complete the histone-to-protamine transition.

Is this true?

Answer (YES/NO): NO